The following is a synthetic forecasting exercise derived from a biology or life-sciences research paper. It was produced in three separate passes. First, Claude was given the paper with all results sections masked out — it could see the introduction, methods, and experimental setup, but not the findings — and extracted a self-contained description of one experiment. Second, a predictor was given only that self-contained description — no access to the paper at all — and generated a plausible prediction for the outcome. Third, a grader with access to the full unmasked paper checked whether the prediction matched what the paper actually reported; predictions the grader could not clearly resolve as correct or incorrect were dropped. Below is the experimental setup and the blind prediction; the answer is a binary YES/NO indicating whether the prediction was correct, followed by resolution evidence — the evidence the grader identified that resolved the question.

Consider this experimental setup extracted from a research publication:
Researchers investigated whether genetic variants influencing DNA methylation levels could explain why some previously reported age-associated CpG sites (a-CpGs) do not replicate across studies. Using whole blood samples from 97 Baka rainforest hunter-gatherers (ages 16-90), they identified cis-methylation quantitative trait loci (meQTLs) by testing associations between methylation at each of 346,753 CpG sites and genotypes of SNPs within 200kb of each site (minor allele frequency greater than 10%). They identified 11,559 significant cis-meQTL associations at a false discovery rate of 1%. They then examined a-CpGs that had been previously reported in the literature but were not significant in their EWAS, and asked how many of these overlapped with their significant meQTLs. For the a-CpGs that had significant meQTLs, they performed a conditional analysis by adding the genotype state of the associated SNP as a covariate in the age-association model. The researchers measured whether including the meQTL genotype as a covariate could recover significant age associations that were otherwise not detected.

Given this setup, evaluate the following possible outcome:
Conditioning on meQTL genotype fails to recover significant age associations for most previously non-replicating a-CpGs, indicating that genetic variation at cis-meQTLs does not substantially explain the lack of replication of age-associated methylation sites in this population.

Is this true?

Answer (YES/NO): NO